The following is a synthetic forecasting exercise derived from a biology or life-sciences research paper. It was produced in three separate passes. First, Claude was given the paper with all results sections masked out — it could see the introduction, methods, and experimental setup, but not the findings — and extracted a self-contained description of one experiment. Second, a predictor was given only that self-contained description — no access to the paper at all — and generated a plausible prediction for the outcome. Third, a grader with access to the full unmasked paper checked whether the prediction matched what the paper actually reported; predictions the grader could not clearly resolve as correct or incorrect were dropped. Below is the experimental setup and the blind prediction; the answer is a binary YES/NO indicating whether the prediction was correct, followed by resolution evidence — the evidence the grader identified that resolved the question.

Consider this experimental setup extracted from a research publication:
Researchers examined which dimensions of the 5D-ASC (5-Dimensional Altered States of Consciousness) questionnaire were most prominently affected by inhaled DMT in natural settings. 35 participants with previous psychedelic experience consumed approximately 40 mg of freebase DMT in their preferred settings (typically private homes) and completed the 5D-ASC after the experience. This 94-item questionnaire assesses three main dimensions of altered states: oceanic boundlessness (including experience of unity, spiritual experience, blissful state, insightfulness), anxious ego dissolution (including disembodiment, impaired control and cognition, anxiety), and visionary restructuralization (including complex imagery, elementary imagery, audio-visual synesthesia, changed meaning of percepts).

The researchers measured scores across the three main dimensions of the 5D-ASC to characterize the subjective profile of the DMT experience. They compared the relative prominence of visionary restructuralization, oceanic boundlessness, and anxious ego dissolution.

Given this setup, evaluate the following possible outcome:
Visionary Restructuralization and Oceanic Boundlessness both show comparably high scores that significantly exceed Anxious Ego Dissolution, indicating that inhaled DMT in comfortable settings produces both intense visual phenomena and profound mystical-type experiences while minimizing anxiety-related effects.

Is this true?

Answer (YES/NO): NO